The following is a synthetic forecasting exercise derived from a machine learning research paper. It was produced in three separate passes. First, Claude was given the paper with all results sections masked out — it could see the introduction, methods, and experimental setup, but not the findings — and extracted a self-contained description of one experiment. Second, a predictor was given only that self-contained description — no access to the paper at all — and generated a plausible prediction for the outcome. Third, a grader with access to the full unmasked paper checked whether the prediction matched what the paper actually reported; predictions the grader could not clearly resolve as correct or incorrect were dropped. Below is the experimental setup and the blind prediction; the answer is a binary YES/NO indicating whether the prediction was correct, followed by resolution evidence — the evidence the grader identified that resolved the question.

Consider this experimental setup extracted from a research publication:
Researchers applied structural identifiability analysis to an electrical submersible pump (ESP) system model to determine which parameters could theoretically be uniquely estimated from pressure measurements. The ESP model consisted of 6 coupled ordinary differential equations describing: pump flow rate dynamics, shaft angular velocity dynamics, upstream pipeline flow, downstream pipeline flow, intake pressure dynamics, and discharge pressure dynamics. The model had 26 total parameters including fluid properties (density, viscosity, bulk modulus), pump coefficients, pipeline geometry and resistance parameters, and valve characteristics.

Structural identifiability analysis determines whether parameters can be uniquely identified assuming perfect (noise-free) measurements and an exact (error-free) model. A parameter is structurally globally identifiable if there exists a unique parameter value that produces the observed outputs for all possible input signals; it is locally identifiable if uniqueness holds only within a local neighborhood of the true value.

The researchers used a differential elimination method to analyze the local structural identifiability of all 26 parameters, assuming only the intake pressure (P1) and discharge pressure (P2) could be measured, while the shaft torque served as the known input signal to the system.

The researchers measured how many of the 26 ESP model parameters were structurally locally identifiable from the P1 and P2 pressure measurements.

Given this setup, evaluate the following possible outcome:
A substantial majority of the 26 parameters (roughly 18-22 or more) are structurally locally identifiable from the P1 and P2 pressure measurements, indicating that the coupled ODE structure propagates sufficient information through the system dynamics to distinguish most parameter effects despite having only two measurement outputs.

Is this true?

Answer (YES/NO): NO